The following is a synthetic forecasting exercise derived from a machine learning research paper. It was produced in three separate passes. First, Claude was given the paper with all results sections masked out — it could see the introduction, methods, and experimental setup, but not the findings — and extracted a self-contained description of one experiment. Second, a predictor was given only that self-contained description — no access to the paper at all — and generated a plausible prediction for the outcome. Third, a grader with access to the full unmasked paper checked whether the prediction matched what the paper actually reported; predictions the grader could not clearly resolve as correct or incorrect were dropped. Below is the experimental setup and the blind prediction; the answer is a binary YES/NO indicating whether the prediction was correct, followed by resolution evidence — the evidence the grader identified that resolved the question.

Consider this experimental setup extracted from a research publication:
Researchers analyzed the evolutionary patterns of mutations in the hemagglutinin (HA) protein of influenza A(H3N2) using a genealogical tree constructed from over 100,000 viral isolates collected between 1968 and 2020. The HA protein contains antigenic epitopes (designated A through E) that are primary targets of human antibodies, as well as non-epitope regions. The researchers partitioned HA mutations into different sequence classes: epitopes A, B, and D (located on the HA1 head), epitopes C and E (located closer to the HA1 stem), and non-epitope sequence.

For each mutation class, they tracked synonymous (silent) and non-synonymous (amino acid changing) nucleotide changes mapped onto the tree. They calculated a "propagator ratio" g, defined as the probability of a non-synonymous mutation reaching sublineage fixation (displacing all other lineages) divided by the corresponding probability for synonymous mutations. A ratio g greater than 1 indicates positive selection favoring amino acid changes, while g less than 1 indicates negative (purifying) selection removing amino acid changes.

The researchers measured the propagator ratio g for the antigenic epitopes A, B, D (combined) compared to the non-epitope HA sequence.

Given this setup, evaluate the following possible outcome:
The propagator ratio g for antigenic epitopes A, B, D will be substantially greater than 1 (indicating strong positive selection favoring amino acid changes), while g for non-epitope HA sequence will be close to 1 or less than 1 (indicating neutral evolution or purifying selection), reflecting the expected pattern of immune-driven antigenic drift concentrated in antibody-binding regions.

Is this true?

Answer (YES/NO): YES